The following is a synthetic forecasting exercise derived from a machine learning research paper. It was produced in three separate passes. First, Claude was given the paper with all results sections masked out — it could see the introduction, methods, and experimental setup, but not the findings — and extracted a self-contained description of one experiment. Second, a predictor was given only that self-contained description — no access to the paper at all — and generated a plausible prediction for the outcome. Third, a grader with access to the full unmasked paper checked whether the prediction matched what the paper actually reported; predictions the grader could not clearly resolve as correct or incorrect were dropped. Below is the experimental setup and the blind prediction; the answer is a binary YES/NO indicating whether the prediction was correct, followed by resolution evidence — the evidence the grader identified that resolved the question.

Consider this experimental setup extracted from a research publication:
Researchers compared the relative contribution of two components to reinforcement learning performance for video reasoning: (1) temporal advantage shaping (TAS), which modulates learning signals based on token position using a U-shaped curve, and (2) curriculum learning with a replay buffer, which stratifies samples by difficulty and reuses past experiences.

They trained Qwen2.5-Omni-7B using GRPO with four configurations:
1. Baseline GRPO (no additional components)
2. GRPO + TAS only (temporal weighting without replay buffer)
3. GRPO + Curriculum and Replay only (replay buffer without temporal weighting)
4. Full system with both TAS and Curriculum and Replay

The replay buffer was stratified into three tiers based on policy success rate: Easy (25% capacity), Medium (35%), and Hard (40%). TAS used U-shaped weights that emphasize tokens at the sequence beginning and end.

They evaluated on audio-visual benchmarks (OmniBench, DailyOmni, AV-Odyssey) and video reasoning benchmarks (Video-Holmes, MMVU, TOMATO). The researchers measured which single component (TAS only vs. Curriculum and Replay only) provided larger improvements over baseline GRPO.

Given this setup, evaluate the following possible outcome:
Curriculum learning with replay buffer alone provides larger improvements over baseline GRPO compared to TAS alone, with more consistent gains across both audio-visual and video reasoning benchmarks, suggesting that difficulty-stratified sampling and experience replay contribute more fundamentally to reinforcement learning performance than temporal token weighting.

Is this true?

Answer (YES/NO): YES